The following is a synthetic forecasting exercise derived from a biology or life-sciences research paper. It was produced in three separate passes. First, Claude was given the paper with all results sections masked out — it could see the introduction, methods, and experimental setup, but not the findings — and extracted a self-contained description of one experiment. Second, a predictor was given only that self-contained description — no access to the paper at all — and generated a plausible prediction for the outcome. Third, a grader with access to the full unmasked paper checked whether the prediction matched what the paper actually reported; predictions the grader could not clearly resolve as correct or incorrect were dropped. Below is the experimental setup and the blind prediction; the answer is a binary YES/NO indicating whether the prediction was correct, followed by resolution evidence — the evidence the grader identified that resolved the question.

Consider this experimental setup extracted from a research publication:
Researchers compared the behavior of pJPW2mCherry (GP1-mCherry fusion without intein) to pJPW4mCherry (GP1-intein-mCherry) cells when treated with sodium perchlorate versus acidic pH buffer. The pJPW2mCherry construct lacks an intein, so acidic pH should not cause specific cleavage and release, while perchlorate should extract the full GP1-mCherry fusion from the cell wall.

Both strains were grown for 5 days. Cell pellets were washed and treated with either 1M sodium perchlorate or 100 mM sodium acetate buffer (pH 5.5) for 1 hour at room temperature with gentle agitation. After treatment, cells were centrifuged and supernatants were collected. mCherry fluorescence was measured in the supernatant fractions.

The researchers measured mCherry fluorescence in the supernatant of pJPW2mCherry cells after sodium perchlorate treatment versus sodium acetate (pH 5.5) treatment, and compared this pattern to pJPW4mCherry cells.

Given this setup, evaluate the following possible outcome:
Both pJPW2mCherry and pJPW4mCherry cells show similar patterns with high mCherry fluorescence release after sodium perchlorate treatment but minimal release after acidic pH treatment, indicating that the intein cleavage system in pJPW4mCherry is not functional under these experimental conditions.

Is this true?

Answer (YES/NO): NO